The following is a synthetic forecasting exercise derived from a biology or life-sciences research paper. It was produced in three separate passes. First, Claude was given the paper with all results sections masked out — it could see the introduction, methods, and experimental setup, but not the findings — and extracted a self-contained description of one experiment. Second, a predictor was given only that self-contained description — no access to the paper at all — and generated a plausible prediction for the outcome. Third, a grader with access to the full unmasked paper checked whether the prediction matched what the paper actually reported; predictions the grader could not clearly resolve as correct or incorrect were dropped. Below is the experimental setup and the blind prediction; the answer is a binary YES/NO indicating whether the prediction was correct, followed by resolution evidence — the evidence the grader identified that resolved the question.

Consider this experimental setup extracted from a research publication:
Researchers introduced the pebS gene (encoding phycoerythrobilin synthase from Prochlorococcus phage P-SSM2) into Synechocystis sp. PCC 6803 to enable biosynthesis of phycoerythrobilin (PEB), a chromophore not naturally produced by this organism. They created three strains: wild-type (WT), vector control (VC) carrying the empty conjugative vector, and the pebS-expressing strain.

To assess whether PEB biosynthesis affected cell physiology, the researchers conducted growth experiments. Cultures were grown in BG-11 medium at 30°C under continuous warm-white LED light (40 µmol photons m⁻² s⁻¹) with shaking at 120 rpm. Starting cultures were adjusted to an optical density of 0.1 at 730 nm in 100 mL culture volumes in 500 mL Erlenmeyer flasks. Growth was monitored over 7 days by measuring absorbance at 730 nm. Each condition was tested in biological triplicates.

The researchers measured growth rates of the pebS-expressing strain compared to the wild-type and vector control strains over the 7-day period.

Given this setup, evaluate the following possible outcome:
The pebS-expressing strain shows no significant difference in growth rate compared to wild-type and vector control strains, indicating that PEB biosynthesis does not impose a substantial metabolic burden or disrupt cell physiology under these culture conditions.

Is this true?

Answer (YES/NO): NO